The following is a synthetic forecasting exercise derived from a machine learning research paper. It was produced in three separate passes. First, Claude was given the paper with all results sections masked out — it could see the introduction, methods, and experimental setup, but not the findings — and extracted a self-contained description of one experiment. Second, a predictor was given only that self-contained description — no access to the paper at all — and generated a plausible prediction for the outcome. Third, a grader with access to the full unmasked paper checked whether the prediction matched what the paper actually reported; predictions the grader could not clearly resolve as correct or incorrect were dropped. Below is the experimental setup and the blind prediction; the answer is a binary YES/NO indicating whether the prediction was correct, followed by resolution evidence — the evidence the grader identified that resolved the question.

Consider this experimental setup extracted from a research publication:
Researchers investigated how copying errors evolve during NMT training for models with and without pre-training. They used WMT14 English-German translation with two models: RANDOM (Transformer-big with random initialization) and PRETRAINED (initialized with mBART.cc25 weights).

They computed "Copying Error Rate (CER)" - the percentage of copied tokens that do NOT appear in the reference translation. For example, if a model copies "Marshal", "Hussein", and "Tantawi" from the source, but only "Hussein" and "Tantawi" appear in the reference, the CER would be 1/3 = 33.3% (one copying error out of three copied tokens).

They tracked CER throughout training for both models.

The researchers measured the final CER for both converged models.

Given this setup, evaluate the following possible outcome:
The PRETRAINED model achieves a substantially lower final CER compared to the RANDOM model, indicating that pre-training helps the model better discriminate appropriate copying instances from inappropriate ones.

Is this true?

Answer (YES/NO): NO